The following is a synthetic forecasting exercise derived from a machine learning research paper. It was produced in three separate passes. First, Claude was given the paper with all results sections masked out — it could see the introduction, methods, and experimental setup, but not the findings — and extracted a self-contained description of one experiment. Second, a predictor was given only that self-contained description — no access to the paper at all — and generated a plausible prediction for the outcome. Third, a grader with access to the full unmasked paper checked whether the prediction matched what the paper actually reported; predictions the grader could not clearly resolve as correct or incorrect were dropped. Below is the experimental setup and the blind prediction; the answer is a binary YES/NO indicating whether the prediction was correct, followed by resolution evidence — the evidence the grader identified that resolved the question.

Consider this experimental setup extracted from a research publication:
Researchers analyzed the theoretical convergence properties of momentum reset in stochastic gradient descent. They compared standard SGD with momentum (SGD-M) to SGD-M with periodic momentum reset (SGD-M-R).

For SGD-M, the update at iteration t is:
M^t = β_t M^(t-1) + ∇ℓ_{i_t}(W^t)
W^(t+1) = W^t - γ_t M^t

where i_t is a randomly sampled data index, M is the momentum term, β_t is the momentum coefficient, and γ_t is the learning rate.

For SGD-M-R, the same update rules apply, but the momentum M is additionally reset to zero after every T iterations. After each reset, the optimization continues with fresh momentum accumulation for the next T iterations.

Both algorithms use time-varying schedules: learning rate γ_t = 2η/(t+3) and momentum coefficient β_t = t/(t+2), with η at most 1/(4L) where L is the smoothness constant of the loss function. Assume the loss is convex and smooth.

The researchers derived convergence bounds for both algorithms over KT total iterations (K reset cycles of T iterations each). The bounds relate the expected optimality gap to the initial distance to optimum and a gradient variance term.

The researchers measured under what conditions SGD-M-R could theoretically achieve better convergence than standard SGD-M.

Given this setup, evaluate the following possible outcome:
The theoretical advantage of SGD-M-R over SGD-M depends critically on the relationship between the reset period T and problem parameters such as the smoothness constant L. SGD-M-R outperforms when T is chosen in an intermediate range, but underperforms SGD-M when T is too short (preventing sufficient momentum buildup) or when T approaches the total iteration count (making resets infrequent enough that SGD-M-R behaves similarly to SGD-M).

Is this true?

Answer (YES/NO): NO